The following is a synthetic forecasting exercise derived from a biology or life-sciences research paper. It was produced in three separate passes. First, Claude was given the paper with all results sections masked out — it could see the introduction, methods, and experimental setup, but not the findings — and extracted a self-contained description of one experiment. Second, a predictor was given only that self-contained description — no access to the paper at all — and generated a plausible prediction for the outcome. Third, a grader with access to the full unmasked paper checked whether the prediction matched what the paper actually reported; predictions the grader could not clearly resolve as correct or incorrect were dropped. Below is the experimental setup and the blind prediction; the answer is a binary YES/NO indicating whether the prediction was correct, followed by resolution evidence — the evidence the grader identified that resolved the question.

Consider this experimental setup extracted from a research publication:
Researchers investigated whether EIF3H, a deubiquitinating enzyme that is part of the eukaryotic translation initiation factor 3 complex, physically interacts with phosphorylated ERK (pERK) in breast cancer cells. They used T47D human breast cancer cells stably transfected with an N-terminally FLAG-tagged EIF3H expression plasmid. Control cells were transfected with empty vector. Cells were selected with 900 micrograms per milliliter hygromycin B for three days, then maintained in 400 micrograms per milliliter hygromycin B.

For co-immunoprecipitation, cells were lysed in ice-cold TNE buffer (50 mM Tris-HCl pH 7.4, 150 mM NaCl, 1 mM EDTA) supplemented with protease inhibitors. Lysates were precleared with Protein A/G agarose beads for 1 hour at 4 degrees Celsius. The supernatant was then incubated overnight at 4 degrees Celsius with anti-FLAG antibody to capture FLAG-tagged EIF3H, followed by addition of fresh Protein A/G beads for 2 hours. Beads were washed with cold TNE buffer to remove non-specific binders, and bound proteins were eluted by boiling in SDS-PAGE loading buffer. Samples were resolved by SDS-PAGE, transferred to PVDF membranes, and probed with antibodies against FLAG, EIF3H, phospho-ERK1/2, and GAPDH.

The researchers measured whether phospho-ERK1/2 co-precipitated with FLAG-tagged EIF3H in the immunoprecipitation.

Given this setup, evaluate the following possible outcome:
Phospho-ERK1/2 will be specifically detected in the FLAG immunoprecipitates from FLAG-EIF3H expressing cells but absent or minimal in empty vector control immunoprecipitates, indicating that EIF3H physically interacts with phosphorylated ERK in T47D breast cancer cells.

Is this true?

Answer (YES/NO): YES